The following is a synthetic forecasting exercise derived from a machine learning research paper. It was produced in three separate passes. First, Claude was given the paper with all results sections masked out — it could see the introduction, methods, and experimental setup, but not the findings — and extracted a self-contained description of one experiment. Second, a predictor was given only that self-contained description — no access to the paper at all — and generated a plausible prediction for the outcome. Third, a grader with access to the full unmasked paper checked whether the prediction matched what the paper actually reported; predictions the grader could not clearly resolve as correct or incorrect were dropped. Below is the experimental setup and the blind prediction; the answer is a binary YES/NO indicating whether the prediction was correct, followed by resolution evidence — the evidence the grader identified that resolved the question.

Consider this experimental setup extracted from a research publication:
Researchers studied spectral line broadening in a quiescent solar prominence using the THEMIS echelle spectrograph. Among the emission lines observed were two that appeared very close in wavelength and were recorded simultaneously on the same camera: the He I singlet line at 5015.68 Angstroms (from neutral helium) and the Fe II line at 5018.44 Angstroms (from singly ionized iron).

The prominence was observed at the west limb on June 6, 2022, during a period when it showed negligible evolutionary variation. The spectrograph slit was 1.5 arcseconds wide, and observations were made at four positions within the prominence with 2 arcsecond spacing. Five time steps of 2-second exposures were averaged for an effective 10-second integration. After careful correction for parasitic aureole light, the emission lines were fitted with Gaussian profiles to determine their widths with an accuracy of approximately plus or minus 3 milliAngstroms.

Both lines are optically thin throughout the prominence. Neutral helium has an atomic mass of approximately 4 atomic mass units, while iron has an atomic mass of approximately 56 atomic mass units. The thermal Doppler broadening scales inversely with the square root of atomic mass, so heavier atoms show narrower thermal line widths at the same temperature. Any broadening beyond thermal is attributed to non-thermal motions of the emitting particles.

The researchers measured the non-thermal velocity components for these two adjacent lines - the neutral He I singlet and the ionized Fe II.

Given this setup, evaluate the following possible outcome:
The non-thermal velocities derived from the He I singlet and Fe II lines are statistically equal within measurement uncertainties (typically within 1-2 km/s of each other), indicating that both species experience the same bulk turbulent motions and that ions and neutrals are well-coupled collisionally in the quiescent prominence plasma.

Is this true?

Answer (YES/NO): NO